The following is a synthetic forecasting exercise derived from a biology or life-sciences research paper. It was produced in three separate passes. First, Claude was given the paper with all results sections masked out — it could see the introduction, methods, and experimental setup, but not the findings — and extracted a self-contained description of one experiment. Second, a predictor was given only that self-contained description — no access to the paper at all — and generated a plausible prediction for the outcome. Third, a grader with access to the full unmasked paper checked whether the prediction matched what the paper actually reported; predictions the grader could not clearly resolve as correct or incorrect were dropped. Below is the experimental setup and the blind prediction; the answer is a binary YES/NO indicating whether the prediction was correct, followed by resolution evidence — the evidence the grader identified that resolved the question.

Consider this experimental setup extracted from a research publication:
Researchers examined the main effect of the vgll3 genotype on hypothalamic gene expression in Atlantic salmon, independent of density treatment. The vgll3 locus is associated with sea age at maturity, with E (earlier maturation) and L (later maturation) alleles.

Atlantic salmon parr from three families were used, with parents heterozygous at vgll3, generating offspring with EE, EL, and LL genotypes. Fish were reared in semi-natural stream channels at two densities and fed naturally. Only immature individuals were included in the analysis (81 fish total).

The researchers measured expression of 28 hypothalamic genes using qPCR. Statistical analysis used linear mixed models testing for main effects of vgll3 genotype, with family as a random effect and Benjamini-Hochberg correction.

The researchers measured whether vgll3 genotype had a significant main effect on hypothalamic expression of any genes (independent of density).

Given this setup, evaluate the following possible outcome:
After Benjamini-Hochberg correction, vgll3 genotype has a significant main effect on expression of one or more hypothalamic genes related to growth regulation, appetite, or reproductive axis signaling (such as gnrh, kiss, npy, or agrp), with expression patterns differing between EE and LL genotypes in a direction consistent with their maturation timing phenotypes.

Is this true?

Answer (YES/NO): NO